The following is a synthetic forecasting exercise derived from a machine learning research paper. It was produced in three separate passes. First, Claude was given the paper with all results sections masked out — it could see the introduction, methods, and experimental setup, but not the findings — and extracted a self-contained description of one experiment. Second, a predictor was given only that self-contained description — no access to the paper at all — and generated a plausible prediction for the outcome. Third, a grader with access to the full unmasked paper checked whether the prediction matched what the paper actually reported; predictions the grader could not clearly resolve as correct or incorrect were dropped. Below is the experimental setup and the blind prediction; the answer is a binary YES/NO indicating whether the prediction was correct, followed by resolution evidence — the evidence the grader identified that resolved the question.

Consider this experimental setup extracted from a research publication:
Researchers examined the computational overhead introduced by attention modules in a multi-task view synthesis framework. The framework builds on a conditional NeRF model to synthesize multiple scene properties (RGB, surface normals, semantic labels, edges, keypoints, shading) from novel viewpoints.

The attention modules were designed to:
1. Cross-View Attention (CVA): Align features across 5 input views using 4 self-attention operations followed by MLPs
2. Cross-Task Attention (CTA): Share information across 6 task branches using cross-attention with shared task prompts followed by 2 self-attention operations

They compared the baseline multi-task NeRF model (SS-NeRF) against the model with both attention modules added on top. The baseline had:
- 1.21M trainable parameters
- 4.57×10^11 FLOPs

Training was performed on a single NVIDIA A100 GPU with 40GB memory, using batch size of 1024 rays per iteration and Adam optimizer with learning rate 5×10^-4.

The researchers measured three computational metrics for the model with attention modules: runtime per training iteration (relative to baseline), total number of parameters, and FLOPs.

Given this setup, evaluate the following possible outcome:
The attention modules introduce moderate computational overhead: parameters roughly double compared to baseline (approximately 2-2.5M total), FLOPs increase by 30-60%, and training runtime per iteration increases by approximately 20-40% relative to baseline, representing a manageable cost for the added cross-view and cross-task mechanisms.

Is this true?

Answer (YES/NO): NO